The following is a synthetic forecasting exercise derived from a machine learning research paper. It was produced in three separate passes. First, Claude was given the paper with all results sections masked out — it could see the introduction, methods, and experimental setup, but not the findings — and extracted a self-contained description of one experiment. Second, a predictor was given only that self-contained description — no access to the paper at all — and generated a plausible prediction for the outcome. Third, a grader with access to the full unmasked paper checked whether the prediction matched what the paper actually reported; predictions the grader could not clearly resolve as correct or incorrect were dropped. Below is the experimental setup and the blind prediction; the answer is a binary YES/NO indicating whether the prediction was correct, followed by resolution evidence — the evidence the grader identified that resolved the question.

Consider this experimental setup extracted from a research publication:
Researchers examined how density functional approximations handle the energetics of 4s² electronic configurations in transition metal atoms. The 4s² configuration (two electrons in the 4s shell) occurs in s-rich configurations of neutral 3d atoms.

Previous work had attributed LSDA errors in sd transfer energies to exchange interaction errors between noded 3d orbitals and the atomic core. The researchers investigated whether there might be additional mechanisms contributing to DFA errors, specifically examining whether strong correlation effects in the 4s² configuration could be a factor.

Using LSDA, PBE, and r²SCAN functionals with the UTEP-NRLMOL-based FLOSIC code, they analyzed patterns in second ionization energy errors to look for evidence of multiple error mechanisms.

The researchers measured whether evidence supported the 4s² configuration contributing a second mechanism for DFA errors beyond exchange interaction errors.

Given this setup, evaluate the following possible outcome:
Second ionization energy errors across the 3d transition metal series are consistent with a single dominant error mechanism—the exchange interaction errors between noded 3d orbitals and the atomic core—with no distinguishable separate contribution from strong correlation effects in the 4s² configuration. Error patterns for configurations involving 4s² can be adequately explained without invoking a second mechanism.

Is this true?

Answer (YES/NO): NO